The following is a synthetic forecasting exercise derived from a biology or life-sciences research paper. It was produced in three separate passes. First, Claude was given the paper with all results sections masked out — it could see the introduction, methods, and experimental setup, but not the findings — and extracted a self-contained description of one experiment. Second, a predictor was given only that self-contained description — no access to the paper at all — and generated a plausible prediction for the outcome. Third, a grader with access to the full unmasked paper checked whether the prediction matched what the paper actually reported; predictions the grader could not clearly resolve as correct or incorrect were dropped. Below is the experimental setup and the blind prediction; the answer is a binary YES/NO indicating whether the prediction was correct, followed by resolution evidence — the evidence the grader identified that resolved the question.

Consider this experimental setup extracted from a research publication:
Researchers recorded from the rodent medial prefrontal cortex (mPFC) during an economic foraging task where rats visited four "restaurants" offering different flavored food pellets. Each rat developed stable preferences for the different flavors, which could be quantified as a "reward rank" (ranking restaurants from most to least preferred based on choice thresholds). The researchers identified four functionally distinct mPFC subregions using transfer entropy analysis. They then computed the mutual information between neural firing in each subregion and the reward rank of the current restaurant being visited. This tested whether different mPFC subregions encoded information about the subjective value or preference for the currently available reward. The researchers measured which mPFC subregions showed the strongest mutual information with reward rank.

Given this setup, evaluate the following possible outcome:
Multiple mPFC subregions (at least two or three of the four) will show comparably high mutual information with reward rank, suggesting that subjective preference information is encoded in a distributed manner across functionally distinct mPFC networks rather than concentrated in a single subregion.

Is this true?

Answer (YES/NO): YES